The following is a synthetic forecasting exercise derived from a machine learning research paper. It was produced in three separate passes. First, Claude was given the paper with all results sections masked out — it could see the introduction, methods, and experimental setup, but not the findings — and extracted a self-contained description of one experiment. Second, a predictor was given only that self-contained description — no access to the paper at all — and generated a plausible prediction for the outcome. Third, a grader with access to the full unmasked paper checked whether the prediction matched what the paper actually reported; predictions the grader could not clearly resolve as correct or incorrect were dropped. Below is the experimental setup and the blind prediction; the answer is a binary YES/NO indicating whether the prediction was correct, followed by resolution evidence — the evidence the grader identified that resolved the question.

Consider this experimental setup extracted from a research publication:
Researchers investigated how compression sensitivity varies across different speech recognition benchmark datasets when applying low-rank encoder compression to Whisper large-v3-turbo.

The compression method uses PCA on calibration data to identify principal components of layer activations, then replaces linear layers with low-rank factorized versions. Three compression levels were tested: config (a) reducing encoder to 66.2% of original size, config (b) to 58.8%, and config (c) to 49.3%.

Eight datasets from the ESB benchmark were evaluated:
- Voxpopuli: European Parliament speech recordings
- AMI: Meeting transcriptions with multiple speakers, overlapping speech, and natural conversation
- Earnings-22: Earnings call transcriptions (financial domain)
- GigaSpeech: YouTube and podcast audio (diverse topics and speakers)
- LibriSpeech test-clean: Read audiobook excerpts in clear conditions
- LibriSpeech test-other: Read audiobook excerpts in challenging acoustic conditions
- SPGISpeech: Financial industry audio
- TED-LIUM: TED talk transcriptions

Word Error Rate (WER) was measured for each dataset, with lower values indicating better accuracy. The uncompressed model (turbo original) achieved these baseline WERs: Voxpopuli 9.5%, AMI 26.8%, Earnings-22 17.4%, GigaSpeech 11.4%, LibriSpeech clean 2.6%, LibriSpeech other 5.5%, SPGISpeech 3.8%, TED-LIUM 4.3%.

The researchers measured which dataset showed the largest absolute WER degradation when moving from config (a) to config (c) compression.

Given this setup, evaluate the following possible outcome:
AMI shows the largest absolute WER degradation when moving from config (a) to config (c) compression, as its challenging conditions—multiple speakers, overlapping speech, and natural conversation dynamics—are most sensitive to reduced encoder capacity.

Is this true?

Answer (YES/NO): YES